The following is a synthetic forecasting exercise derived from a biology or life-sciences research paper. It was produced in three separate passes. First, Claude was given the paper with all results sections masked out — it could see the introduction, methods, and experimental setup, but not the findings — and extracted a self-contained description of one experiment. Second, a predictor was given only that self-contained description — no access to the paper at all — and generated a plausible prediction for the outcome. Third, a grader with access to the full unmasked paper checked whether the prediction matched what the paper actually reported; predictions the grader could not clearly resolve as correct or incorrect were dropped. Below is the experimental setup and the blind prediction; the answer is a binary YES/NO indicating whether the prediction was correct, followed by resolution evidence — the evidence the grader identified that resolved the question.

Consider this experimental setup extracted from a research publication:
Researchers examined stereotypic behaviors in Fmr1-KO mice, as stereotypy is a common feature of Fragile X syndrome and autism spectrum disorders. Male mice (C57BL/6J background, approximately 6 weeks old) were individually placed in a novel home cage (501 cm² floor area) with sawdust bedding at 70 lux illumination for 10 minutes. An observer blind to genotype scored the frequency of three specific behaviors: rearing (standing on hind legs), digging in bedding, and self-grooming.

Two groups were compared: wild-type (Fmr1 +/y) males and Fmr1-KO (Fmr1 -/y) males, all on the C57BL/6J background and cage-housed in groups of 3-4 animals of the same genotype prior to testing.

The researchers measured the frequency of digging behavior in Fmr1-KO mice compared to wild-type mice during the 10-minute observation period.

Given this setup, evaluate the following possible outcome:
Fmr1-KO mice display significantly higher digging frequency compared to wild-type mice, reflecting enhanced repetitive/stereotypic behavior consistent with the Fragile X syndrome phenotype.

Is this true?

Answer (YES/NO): YES